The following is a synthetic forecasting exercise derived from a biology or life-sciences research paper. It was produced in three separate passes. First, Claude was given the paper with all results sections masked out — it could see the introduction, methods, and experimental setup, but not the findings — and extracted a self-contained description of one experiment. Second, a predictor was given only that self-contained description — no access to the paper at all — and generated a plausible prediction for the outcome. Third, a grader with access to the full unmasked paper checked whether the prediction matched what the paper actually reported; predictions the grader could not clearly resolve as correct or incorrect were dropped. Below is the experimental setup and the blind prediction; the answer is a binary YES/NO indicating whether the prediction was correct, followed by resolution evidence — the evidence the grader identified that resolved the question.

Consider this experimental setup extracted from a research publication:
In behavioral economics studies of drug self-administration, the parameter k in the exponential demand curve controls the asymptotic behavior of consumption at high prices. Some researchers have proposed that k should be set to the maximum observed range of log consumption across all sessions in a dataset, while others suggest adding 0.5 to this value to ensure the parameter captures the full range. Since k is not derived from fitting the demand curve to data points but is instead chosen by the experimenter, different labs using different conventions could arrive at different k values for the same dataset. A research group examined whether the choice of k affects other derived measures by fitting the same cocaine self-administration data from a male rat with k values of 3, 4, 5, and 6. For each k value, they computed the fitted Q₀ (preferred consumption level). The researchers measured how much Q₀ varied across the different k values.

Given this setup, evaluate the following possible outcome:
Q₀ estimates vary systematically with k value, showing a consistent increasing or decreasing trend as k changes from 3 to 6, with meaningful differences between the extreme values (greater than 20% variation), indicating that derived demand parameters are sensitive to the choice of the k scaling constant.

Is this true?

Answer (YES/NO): YES